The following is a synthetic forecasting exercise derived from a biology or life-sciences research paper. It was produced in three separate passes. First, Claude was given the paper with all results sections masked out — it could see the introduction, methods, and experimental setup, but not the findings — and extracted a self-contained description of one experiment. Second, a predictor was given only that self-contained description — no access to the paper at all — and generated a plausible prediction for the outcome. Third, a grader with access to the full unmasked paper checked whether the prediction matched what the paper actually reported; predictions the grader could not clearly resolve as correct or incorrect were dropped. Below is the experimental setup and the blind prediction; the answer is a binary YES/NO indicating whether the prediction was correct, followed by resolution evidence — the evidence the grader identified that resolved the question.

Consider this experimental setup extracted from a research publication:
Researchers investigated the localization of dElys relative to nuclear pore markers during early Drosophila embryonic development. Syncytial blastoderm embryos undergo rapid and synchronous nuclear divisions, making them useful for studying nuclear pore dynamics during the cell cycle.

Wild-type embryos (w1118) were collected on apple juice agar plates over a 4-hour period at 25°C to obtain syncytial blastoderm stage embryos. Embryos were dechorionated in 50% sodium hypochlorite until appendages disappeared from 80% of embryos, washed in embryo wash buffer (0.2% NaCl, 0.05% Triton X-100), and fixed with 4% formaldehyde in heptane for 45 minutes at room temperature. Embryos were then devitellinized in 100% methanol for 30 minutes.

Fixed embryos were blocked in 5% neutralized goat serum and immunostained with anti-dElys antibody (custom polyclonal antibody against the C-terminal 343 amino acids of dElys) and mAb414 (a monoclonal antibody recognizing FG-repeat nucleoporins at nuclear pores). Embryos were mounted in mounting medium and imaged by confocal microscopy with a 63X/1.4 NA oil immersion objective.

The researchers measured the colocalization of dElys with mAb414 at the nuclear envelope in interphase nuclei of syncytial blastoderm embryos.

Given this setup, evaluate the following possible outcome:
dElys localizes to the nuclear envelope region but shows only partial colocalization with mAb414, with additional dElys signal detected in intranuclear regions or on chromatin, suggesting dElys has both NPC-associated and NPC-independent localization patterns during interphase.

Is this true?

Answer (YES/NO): NO